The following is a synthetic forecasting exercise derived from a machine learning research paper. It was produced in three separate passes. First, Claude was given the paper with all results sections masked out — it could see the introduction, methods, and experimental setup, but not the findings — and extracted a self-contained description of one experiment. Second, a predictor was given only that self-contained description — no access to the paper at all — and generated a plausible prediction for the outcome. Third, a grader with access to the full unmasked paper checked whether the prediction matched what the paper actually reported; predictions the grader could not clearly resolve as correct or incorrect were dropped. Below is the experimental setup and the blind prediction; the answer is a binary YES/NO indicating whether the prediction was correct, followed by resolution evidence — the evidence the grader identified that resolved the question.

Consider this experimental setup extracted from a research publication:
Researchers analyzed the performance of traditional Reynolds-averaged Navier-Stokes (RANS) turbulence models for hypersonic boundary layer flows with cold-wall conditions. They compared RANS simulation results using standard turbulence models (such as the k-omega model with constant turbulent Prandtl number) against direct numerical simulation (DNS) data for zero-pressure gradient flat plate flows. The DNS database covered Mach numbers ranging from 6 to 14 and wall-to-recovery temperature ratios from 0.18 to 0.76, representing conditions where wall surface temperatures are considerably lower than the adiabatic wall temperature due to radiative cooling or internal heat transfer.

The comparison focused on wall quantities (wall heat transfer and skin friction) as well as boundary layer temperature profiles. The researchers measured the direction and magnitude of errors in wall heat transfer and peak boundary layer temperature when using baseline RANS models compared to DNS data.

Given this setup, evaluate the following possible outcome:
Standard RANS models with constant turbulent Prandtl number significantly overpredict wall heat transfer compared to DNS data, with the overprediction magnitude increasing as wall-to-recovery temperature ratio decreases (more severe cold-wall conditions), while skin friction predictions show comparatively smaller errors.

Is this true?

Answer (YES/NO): NO